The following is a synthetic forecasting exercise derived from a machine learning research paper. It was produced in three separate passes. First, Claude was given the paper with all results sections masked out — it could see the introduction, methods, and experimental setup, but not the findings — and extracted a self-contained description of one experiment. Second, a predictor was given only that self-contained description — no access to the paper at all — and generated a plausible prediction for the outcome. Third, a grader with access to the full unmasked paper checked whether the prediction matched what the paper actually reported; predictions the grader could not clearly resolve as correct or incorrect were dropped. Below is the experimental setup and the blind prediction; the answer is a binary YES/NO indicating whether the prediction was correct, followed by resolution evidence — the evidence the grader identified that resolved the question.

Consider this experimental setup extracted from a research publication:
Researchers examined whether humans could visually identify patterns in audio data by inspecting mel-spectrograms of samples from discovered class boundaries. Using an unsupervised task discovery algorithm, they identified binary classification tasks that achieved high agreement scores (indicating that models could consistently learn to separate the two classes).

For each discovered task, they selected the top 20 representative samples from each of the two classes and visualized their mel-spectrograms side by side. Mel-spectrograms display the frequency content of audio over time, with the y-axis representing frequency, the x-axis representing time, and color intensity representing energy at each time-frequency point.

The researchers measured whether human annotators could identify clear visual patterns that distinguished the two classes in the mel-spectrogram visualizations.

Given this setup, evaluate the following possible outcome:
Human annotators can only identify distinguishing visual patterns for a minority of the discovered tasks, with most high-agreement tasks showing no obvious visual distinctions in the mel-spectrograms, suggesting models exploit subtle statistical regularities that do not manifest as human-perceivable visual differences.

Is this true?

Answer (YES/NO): YES